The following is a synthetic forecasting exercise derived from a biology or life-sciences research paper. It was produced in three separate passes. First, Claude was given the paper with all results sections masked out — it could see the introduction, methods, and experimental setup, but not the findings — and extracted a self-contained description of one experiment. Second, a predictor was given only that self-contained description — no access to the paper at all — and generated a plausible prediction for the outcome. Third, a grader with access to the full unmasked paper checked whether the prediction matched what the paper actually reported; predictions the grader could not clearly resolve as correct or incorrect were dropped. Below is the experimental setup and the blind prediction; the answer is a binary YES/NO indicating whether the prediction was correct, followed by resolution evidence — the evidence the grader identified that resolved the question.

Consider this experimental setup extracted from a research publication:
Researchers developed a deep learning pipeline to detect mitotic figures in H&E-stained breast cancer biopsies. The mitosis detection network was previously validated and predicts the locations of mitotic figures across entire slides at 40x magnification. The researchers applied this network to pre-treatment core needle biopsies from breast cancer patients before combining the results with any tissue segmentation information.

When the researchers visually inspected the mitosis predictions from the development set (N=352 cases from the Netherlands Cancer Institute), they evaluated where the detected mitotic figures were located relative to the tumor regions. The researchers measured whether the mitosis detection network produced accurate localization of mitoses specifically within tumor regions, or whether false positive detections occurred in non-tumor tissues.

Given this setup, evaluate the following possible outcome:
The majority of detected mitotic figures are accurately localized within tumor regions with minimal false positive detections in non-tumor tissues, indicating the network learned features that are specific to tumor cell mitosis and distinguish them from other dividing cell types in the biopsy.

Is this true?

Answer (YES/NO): NO